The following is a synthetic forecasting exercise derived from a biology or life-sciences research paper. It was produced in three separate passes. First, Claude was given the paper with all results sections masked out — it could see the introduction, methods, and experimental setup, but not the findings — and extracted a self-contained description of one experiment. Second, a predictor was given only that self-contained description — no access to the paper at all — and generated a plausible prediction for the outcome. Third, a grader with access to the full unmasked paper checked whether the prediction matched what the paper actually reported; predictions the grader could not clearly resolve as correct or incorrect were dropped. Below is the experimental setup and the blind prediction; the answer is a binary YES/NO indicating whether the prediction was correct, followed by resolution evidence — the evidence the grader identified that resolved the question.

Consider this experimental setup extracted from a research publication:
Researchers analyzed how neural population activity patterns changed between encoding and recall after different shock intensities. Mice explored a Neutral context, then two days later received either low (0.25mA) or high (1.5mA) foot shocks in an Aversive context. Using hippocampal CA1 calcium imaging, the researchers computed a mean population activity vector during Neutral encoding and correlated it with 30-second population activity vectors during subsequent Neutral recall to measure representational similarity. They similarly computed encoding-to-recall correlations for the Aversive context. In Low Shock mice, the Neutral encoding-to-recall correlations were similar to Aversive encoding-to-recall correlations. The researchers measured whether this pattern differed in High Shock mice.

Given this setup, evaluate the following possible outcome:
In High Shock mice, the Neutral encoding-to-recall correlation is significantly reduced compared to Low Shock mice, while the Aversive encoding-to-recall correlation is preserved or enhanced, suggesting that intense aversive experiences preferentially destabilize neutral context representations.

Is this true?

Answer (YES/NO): YES